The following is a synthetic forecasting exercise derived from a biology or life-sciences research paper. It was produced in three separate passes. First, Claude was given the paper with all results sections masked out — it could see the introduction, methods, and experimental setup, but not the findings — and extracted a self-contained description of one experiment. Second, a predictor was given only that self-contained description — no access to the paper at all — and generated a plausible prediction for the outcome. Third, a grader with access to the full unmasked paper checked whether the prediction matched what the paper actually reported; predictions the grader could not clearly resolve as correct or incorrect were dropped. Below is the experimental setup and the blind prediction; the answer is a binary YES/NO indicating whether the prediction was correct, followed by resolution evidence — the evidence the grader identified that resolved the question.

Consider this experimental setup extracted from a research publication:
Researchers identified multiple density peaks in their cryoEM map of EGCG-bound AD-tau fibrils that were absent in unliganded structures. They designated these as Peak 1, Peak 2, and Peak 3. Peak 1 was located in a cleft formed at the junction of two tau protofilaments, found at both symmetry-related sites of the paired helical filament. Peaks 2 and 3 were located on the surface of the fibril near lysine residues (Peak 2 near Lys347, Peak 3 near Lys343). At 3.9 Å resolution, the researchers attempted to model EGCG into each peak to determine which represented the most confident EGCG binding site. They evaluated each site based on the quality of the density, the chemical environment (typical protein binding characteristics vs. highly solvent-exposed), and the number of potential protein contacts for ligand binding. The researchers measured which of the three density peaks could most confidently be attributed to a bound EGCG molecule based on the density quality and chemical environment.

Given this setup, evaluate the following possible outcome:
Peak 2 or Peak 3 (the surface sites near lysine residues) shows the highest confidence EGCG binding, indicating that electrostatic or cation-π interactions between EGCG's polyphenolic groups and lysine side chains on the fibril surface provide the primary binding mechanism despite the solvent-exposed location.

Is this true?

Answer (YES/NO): NO